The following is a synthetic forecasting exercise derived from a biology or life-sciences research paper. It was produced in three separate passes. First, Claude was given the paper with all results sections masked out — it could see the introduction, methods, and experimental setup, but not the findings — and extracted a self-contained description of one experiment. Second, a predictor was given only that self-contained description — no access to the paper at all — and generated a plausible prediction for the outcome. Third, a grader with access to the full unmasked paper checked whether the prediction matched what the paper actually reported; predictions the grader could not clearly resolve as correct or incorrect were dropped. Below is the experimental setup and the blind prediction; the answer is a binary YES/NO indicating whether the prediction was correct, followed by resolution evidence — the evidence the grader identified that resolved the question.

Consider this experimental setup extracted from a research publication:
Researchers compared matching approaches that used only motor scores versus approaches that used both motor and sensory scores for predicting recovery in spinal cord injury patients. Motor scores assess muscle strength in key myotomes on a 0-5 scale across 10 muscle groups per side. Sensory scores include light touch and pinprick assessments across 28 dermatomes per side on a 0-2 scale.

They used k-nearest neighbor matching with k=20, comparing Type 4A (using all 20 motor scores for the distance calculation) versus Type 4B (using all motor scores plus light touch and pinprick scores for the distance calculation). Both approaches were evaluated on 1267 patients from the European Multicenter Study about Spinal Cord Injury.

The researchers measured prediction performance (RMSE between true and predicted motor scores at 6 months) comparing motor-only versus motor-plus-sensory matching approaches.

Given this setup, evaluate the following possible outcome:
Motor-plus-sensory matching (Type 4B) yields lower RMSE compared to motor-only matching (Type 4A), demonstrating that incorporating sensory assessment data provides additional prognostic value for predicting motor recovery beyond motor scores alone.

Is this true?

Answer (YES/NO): NO